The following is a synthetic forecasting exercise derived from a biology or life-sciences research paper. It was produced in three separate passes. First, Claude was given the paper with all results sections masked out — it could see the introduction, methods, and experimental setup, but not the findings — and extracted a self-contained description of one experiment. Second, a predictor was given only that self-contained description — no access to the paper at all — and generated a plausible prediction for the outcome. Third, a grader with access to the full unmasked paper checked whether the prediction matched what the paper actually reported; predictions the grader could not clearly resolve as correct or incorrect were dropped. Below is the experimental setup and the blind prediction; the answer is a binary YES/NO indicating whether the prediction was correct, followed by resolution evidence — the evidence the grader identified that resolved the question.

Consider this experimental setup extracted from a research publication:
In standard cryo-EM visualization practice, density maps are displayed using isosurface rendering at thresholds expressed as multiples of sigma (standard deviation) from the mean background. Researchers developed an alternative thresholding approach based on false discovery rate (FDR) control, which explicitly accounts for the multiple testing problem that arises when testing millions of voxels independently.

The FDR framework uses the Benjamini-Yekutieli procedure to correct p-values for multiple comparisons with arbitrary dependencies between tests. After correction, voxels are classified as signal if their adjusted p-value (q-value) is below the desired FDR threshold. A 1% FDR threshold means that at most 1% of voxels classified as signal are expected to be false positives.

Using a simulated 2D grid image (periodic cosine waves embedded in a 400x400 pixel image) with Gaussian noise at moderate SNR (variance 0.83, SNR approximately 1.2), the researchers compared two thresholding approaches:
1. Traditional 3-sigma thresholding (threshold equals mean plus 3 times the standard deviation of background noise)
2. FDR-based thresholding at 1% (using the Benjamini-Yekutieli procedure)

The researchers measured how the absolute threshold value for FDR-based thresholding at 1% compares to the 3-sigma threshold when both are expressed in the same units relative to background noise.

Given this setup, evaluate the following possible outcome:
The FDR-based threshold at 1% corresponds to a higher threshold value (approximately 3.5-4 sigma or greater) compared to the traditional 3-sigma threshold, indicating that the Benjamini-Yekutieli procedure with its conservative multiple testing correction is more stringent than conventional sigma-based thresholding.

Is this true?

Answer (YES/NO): NO